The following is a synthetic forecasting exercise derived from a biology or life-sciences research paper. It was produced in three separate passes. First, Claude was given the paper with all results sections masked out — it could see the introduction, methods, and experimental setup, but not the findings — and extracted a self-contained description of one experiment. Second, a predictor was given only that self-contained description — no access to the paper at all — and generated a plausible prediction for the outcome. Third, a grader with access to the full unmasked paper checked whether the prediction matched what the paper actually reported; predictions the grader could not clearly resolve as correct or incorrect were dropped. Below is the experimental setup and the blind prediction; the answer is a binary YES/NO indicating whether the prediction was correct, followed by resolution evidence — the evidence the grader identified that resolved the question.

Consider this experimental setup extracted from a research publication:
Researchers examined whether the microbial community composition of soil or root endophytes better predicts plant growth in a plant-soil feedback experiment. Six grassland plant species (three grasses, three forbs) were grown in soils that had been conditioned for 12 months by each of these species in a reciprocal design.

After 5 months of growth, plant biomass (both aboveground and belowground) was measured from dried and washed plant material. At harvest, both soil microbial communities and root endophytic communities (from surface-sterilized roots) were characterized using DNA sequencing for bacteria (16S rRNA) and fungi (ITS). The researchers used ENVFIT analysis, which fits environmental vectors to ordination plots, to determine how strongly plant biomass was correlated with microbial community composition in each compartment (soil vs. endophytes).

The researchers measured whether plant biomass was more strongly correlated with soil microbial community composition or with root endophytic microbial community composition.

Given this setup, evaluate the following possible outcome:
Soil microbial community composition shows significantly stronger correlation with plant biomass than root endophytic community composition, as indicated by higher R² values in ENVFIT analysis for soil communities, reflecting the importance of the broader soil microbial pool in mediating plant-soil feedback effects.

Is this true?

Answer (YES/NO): NO